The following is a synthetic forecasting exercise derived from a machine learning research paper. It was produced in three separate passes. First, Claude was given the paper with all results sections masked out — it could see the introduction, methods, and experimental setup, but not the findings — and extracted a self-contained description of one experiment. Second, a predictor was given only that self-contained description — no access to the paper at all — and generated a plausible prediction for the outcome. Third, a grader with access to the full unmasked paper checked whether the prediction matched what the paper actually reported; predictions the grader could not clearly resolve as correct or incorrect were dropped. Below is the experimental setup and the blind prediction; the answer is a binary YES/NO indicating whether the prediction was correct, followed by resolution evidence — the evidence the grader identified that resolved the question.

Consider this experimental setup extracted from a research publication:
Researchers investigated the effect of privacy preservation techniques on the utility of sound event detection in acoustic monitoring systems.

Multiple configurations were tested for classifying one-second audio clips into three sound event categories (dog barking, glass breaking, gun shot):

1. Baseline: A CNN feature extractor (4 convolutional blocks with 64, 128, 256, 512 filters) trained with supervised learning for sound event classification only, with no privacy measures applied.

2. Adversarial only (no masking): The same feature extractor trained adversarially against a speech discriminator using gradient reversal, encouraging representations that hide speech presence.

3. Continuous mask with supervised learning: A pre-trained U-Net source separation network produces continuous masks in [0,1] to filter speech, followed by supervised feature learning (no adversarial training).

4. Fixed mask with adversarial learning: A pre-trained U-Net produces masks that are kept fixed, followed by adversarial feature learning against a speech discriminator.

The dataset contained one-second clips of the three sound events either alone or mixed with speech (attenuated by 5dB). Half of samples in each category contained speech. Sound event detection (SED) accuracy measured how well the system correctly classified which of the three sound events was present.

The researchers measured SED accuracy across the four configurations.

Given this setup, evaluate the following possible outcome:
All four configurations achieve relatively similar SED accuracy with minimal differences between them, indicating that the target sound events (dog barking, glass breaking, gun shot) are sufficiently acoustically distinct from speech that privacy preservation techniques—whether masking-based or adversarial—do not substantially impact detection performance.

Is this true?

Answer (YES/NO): YES